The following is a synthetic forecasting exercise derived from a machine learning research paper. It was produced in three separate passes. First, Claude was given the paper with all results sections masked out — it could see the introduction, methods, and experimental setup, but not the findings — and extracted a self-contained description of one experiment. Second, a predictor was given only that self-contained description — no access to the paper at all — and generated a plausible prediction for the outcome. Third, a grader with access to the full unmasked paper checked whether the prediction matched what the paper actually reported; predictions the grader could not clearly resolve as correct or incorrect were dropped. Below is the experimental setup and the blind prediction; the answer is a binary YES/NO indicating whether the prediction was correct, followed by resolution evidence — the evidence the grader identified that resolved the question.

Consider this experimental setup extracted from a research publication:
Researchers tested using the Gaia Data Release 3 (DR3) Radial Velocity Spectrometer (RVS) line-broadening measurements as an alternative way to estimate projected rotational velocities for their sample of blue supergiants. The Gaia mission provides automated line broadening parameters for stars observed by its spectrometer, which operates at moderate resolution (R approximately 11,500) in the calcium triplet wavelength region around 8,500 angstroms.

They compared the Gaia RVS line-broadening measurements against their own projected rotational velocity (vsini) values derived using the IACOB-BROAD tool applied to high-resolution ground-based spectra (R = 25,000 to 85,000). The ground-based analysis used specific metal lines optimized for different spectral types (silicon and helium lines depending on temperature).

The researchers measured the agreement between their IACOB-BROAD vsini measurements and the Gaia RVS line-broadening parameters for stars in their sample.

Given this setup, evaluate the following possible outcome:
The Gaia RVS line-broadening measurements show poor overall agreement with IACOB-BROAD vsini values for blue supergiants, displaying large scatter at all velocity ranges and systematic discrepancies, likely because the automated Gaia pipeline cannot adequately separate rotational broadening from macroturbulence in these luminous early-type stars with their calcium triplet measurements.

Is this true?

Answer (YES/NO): YES